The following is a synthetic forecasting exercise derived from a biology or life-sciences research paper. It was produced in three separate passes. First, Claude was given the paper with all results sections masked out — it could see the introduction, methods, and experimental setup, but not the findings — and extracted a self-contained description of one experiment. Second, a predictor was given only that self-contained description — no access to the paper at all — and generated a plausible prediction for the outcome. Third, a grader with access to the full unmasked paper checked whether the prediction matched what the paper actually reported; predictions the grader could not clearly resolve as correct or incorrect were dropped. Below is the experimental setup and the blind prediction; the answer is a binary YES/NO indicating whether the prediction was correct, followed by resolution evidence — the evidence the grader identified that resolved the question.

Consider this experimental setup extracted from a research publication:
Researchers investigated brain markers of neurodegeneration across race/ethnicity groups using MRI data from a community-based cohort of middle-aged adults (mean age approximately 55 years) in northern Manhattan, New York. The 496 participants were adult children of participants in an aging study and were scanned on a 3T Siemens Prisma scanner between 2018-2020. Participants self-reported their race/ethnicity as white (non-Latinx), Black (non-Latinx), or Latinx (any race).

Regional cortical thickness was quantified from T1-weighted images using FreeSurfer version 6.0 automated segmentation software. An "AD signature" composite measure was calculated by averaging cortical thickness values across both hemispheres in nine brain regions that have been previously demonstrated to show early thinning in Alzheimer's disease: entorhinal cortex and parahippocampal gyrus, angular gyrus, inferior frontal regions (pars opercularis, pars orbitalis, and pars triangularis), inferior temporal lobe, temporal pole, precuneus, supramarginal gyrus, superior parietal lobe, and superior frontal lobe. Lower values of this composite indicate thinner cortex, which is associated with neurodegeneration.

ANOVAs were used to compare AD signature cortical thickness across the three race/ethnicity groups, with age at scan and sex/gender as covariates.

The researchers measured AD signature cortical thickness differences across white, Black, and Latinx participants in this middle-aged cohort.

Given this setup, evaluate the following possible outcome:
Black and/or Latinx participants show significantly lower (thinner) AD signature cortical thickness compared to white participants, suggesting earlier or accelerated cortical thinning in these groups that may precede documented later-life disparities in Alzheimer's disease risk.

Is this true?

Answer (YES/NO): NO